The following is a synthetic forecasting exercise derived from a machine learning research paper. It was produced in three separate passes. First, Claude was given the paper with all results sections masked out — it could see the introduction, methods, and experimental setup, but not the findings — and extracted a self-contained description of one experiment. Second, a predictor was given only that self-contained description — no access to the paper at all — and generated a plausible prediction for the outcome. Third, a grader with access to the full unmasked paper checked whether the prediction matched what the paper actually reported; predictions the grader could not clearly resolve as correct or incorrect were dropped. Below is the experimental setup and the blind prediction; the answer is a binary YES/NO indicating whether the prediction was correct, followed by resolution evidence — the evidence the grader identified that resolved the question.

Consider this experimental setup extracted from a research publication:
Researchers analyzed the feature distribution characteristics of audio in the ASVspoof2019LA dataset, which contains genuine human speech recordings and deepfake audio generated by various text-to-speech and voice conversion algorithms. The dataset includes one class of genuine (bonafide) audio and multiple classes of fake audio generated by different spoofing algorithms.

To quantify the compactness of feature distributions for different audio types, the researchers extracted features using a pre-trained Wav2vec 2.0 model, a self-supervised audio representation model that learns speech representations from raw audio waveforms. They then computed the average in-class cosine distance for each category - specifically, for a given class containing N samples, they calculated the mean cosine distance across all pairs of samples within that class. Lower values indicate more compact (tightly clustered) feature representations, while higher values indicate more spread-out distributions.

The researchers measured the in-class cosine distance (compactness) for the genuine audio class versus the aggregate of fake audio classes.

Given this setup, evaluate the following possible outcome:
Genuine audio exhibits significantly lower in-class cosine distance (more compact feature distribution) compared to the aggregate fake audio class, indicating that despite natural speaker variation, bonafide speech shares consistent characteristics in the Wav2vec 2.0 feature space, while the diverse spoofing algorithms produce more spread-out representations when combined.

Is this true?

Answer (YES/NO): YES